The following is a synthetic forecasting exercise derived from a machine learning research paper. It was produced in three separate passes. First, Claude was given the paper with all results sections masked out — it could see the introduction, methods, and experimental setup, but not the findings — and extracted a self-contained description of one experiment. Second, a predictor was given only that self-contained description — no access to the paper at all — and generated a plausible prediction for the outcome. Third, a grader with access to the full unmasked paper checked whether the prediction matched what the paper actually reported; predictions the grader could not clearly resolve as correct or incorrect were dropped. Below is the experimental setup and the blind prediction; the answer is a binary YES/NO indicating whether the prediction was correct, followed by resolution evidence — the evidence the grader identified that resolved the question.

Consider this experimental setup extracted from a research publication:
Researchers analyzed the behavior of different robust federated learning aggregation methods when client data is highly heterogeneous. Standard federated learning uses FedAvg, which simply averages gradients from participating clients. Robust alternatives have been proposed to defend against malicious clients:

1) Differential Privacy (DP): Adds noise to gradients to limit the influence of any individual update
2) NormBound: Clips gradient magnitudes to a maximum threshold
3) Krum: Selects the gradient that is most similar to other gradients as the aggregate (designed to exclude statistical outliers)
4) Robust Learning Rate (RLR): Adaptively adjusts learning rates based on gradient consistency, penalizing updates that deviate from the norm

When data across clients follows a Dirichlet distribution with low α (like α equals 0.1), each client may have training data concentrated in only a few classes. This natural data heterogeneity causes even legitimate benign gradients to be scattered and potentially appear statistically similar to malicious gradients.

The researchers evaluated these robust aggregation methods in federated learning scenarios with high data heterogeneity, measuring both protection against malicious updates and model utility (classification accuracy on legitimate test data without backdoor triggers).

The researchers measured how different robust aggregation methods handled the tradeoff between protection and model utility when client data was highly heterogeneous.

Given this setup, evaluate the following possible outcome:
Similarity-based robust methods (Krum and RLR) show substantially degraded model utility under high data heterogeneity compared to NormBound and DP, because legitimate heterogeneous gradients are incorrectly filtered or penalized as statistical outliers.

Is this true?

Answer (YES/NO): YES